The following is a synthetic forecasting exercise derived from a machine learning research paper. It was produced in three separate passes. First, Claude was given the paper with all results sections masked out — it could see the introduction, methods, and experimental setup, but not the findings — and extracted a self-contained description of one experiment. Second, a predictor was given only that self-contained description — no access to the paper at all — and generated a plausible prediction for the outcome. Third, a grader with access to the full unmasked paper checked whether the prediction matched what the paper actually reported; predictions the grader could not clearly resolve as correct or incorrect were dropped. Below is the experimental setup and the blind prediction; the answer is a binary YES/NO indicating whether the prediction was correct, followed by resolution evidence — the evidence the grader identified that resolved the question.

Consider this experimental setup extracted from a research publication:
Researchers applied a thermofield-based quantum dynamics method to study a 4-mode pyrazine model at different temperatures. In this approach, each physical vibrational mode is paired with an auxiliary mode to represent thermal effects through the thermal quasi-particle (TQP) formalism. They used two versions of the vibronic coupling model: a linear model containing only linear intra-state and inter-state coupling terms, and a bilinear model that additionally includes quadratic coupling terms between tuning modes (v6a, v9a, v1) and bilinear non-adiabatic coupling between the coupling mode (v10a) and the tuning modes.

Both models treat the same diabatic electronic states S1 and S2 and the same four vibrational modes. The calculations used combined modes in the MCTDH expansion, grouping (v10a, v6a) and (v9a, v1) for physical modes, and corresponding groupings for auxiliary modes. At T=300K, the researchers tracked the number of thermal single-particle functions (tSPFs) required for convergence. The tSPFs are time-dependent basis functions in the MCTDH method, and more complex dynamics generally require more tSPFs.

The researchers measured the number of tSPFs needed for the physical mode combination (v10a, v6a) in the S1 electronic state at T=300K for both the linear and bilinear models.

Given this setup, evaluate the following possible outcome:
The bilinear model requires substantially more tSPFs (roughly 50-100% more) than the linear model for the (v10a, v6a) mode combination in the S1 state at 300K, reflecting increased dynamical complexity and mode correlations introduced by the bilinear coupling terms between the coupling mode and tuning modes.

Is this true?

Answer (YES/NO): NO